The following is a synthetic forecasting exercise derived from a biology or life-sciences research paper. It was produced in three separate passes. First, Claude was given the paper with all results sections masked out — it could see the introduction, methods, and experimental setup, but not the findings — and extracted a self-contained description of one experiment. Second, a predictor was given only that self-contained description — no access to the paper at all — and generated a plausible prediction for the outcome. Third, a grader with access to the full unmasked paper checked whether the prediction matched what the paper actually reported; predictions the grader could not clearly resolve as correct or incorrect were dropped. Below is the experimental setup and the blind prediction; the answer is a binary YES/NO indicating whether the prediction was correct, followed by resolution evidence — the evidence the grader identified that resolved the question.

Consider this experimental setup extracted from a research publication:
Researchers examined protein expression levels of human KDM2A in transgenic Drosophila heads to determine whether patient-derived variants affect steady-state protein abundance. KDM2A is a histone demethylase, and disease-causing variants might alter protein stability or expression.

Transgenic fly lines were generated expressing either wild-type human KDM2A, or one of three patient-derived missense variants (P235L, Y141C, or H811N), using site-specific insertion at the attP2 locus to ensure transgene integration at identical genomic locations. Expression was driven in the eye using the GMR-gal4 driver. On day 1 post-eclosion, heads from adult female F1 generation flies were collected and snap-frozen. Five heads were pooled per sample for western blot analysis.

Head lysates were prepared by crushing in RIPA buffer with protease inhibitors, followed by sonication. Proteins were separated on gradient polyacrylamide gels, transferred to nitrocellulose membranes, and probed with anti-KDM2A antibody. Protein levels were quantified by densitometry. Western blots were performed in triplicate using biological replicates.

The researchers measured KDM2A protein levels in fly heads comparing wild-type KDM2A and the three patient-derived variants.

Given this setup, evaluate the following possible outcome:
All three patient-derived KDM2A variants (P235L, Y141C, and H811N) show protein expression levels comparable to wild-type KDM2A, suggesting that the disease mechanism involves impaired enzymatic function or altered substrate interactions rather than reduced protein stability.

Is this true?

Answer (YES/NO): NO